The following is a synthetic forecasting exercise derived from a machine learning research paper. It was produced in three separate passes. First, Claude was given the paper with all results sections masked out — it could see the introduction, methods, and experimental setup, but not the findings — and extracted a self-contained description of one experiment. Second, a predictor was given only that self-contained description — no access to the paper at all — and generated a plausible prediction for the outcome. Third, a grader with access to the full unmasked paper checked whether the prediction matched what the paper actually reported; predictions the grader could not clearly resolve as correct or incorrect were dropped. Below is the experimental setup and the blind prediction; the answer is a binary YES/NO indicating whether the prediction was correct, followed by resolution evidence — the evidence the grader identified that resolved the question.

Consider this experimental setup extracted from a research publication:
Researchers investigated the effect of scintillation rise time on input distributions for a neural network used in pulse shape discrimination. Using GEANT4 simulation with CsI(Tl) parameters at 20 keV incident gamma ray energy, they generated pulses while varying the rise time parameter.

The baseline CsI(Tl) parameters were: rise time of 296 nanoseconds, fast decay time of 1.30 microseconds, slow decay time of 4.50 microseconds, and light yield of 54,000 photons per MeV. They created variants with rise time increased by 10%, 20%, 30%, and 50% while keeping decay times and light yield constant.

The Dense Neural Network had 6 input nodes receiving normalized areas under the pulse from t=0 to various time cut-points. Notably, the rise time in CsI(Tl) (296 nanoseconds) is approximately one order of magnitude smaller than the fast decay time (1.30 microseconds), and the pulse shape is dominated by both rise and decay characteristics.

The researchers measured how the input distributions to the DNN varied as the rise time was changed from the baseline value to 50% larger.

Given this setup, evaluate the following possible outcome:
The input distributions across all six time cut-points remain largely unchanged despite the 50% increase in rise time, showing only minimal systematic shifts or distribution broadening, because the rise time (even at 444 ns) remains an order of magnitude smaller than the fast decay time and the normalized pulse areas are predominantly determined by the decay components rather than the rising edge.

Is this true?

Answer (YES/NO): YES